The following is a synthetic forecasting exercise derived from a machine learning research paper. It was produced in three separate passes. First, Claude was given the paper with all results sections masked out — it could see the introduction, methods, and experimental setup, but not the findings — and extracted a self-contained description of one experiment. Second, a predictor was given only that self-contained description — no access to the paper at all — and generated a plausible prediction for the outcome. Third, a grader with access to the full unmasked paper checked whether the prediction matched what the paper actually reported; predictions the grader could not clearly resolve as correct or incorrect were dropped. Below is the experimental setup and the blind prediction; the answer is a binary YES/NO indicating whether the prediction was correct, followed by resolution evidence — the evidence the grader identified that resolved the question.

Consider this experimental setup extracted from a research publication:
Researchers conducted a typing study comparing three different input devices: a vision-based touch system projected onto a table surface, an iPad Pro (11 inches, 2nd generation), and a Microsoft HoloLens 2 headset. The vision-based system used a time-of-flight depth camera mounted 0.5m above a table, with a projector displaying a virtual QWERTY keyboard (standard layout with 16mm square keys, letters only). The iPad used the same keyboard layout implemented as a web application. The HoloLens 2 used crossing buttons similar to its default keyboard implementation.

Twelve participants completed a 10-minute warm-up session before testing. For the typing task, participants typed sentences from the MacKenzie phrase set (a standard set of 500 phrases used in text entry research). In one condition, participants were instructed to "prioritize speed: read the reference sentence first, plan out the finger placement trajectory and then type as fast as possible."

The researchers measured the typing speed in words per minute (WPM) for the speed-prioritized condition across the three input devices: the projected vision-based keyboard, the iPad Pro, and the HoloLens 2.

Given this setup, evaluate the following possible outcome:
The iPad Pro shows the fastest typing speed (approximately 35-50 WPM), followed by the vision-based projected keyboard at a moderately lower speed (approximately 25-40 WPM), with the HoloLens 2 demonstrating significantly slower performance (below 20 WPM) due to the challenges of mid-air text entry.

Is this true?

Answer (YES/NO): NO